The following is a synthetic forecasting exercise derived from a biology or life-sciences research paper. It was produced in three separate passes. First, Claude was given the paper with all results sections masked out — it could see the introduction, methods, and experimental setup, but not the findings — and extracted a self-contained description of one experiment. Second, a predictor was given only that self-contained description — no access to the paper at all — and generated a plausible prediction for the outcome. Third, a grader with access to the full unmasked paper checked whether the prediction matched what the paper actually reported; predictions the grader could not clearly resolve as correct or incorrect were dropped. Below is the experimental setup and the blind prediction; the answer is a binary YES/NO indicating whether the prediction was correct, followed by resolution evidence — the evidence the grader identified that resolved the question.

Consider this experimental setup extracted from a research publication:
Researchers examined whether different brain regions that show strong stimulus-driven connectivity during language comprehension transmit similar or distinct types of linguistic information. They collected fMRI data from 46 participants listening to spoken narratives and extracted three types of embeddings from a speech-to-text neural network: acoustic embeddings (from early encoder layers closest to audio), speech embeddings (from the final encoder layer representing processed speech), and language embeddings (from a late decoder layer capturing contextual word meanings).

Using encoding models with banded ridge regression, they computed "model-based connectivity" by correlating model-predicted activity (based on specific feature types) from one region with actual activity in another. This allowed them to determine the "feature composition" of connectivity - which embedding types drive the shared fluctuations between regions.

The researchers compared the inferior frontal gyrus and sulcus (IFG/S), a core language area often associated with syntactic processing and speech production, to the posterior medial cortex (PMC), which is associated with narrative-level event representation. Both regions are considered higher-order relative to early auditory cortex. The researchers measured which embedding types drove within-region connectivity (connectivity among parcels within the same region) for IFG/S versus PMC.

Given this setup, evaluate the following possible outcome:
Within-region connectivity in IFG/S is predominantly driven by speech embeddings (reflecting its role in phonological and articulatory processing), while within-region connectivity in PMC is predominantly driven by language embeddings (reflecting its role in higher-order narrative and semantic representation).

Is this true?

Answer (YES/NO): NO